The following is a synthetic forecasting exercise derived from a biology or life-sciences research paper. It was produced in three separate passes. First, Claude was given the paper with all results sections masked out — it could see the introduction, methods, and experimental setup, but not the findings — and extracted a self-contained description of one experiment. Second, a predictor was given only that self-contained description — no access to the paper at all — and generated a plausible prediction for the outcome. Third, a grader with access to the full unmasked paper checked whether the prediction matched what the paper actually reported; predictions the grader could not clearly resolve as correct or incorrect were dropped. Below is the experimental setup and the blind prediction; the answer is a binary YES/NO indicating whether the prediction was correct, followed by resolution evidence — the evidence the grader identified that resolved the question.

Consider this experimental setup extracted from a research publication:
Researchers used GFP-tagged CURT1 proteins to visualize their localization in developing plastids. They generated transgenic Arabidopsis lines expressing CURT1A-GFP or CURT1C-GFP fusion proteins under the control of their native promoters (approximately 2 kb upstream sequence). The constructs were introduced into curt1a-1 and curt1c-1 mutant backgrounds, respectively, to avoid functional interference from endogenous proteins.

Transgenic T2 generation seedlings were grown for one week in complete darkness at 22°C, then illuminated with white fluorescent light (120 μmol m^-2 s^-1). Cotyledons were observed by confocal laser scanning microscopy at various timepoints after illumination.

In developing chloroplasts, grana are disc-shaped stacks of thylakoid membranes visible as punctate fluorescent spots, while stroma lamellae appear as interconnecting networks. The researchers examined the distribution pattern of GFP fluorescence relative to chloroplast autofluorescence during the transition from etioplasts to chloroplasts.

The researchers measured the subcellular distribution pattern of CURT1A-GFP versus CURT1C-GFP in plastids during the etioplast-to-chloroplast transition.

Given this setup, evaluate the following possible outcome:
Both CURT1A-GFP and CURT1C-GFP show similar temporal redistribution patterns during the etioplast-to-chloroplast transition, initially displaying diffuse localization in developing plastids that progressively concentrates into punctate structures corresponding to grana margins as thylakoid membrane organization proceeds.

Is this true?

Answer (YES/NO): NO